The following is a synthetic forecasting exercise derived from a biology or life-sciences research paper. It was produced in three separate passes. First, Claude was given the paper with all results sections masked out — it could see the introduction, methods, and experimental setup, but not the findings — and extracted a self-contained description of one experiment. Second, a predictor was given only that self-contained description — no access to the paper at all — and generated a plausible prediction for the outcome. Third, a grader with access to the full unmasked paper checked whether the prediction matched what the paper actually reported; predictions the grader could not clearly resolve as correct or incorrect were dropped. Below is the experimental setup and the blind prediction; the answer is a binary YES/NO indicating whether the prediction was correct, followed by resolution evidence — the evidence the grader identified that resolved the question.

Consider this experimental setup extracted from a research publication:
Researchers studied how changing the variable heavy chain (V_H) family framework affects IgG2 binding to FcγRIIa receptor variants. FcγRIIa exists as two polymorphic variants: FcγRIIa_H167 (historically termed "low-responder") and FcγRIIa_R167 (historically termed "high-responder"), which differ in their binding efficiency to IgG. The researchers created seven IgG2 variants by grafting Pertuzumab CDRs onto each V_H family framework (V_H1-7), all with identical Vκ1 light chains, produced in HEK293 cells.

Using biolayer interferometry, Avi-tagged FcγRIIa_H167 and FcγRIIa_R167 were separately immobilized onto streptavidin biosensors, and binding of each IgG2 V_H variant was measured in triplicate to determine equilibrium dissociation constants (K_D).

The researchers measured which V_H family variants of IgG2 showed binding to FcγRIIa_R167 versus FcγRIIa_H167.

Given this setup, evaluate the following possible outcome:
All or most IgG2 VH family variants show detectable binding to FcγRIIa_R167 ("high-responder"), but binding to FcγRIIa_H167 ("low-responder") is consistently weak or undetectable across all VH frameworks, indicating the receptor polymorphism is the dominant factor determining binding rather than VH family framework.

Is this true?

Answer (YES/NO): NO